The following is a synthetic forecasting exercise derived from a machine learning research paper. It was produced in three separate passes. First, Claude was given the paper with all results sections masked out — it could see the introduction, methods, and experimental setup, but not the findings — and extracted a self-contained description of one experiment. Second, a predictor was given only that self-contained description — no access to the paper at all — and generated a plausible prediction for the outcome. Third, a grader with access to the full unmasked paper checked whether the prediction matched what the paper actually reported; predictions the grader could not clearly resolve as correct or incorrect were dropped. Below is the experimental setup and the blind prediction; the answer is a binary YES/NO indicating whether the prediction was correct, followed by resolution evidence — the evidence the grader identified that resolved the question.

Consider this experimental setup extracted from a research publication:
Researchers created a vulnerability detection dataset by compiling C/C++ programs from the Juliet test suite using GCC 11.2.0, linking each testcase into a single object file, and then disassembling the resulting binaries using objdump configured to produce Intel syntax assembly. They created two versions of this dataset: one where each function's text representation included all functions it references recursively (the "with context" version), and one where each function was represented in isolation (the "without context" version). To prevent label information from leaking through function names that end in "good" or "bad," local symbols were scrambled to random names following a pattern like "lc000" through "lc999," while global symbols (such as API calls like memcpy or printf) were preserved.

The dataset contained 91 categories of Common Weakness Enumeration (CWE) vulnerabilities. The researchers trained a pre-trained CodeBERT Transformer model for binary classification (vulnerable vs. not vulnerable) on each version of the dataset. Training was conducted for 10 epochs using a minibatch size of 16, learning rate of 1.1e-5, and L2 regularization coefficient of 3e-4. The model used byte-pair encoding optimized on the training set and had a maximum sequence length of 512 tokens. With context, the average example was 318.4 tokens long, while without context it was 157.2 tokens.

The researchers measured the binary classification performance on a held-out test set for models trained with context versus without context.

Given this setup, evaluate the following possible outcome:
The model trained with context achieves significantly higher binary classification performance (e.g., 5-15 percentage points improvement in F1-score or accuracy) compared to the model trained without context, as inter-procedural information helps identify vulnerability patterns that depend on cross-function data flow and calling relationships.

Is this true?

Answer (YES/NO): YES